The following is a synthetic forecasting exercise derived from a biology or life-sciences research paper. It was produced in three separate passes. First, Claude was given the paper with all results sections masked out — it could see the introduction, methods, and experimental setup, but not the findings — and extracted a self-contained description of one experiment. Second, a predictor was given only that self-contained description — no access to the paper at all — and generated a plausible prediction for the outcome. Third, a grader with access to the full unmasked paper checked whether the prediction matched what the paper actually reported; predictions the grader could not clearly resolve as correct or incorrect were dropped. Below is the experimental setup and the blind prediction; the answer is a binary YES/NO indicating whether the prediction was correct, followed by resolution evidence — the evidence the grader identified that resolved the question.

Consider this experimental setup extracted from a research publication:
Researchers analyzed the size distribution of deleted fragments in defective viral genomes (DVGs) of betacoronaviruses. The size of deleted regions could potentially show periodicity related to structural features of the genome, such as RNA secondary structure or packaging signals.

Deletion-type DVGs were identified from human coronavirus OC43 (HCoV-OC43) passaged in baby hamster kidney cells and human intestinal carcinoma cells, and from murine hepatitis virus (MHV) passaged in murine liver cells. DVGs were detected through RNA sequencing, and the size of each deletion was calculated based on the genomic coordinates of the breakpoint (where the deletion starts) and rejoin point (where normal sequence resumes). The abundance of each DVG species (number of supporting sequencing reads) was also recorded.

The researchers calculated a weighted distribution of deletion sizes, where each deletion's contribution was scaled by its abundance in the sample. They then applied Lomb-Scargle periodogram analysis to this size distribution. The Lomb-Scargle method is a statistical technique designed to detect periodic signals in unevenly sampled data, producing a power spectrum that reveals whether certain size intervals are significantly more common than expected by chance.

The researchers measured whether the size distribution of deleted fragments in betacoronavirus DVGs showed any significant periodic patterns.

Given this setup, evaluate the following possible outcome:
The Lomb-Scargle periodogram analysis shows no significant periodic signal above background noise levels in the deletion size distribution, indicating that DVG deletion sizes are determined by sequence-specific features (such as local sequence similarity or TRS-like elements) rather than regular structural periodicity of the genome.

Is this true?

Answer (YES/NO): NO